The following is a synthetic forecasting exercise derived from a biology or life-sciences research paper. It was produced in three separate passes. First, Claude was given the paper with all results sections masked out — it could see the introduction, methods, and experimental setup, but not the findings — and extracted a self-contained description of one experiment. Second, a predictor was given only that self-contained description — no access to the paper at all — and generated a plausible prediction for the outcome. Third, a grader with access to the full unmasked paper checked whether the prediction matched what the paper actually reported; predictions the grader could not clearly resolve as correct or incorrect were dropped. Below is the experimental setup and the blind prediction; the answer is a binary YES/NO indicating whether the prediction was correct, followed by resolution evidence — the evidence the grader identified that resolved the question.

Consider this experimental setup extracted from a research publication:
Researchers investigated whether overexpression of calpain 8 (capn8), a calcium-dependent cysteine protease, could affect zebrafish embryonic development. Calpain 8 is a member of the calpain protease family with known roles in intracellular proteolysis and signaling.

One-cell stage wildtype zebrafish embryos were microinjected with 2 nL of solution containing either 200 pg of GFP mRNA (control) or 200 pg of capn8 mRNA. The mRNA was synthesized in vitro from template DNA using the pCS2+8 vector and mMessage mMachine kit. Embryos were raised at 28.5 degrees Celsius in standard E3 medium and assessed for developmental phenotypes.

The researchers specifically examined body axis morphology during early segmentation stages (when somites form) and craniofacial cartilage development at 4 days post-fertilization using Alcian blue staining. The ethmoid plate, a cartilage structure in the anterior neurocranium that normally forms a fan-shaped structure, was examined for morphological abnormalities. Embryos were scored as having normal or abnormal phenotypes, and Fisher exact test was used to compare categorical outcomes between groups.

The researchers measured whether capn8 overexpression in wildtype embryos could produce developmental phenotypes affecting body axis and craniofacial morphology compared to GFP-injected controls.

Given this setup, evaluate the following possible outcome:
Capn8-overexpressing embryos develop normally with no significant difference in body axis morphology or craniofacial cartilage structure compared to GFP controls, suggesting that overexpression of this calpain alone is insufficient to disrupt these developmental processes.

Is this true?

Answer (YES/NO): NO